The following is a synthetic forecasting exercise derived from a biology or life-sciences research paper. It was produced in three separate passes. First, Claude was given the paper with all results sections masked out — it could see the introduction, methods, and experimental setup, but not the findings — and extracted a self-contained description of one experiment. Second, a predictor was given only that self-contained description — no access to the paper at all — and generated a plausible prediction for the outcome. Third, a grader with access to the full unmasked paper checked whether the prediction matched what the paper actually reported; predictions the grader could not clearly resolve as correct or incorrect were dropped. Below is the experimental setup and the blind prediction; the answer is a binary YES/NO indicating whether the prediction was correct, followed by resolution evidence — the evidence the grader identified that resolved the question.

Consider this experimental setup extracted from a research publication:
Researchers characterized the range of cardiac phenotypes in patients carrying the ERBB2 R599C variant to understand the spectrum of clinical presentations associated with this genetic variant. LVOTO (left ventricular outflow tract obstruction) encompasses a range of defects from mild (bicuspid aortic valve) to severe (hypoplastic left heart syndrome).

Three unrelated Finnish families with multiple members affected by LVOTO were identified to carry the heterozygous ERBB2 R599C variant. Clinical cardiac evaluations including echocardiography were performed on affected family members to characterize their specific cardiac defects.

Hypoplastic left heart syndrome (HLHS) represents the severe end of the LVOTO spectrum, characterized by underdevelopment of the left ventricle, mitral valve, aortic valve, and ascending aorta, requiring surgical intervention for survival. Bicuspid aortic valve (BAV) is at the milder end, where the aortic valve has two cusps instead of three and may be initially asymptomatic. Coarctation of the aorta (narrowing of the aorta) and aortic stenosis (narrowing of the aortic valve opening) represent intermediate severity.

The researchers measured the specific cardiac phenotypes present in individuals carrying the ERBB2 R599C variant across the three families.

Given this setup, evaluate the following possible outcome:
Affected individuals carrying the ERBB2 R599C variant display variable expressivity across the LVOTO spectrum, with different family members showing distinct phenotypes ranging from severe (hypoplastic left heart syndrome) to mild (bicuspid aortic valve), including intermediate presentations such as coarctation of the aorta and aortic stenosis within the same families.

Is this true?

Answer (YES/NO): YES